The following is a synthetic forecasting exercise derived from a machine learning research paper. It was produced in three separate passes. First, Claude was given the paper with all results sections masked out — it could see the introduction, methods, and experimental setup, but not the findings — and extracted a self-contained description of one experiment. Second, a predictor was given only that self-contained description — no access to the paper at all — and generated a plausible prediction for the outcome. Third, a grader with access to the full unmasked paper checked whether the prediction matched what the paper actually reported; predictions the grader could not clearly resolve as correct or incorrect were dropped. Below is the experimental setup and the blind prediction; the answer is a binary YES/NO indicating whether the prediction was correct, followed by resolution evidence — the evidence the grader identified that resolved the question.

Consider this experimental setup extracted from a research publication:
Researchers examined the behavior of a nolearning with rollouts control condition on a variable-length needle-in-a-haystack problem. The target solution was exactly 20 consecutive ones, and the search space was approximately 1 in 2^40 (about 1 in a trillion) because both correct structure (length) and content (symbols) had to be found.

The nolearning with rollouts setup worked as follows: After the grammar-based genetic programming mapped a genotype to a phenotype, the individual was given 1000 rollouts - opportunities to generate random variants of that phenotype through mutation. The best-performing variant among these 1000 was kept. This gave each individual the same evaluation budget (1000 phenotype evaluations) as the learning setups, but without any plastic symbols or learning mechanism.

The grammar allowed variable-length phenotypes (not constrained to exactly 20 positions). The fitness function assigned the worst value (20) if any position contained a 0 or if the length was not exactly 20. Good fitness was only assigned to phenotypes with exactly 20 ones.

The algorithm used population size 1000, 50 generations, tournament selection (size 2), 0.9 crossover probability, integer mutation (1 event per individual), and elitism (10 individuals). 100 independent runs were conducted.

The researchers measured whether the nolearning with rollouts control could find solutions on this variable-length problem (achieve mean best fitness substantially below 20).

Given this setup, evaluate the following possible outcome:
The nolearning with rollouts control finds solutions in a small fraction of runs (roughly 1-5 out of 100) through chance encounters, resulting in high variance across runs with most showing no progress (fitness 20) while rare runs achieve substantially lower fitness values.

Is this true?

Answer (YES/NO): NO